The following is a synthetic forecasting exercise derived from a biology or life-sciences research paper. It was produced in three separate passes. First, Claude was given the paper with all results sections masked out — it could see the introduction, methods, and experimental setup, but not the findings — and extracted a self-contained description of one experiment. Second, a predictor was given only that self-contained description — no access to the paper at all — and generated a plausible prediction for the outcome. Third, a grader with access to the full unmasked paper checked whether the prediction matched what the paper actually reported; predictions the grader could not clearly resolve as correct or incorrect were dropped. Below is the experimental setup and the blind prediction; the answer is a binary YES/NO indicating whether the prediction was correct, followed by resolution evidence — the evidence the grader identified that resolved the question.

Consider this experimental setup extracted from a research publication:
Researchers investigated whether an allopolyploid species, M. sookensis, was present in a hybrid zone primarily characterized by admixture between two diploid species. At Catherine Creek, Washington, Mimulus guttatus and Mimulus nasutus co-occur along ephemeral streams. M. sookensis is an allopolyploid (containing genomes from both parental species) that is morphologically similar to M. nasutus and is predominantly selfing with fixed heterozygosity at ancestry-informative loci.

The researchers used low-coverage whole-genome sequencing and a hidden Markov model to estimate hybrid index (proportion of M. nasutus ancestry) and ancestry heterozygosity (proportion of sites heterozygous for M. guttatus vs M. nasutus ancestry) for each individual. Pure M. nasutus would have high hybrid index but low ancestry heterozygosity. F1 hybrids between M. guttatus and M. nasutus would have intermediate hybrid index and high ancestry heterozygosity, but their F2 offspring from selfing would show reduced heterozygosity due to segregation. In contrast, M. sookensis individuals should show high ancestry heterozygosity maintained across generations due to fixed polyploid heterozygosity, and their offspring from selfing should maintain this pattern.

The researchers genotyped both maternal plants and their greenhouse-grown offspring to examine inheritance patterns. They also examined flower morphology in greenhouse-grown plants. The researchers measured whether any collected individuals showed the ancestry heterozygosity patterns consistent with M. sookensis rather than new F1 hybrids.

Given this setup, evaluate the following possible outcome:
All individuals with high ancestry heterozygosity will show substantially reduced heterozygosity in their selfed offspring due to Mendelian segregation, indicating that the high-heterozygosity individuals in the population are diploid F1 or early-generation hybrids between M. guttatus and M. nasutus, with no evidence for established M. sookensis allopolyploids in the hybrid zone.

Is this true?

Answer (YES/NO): NO